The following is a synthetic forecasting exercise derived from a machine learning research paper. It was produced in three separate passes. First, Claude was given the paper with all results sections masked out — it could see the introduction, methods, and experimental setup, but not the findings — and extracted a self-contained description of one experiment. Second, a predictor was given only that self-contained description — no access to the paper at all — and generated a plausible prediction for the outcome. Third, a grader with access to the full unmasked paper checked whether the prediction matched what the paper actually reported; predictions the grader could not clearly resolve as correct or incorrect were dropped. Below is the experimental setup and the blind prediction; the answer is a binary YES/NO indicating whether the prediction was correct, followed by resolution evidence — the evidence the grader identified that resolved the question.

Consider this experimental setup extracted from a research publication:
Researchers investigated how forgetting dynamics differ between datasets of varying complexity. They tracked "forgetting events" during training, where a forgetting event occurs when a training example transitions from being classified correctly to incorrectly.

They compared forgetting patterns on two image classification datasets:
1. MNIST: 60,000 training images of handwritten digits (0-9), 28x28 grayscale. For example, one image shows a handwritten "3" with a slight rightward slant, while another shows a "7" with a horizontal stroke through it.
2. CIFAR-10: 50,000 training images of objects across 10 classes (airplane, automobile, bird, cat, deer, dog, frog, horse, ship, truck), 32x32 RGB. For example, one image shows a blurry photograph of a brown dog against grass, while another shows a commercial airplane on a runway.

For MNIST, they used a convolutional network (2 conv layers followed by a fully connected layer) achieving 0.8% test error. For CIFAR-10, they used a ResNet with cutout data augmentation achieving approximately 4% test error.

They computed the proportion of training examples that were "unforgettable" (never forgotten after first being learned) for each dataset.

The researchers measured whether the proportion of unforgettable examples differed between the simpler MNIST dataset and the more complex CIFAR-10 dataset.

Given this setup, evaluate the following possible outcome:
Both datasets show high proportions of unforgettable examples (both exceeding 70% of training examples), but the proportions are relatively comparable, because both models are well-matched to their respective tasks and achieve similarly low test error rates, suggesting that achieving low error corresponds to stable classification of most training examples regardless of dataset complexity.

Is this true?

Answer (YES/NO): NO